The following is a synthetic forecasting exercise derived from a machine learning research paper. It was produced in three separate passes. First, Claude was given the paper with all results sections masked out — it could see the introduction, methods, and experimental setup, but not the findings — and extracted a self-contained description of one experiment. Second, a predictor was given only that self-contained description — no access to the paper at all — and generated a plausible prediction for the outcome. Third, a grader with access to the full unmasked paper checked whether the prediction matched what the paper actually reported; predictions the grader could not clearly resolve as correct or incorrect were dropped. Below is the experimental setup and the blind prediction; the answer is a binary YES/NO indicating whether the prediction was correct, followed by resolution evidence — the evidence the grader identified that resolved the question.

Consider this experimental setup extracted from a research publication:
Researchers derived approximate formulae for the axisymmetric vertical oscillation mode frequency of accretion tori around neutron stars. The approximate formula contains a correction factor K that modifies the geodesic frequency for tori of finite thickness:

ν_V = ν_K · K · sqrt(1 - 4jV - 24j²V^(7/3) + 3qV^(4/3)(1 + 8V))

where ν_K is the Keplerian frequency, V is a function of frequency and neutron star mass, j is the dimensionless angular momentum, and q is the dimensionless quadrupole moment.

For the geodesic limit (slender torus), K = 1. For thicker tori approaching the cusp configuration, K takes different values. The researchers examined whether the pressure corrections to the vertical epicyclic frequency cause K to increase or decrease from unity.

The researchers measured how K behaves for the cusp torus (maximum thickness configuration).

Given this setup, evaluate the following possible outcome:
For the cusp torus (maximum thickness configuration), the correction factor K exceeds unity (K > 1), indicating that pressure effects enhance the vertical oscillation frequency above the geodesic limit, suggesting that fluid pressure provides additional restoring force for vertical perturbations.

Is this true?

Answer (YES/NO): NO